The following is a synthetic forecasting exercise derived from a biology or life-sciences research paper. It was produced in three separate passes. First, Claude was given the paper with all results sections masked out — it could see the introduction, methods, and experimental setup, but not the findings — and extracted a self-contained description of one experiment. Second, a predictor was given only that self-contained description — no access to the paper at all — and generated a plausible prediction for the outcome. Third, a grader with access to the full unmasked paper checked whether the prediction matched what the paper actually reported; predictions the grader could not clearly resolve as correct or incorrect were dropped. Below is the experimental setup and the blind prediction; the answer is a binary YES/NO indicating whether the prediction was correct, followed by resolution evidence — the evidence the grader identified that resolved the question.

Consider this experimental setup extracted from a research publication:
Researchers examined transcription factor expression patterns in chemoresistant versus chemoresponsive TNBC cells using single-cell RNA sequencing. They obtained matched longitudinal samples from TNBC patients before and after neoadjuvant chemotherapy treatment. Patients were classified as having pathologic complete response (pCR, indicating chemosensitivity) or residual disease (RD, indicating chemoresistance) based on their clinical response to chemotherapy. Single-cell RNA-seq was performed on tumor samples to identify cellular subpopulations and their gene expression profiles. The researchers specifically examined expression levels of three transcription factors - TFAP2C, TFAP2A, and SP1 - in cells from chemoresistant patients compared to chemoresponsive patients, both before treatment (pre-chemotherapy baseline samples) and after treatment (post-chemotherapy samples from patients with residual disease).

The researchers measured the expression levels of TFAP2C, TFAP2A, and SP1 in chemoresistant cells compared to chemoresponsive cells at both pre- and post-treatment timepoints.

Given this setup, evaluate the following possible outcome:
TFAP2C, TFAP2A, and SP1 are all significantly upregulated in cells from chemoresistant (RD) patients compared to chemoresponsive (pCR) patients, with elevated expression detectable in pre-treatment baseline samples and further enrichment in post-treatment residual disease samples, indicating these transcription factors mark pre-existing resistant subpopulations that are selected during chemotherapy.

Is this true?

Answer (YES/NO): NO